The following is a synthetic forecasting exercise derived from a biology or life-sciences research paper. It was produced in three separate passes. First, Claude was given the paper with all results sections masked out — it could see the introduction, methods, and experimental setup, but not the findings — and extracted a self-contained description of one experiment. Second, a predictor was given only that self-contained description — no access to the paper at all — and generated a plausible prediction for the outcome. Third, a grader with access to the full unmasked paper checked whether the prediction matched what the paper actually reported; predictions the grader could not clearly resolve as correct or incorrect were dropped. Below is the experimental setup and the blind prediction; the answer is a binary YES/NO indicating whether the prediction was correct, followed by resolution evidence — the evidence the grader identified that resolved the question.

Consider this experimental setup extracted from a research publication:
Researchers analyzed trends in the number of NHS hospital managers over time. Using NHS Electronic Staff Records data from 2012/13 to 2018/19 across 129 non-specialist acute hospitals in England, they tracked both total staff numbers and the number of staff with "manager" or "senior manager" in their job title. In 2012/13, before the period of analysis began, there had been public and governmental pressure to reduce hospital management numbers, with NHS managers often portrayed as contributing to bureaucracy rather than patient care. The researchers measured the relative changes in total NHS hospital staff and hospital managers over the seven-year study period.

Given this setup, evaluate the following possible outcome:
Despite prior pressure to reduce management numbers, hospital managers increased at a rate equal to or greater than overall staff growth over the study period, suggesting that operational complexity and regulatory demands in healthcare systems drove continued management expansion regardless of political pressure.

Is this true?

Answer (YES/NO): YES